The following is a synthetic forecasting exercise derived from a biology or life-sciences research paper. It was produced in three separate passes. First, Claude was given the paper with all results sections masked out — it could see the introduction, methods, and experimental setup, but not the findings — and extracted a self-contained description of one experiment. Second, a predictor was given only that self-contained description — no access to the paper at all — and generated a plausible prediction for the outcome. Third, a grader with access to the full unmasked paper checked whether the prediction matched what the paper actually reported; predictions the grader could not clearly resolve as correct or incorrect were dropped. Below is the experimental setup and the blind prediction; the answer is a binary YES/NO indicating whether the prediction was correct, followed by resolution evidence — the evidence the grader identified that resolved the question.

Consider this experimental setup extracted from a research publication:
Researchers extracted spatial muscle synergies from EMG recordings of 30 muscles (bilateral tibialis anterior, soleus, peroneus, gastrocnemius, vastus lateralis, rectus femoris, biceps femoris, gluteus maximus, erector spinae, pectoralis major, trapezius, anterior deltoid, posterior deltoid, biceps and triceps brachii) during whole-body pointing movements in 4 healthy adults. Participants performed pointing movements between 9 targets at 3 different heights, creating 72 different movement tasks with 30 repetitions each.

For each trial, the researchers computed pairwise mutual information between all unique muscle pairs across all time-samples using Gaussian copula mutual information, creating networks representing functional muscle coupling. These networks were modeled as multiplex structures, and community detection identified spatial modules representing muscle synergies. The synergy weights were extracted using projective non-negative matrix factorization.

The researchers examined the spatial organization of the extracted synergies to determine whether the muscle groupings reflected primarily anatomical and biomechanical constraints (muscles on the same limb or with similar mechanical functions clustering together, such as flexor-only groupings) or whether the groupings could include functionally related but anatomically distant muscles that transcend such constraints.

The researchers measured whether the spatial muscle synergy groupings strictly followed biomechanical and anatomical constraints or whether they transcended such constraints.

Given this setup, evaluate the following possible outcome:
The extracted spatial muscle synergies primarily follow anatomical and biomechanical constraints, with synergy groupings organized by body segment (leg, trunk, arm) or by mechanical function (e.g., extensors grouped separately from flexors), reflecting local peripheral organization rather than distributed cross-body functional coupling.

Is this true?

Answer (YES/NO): NO